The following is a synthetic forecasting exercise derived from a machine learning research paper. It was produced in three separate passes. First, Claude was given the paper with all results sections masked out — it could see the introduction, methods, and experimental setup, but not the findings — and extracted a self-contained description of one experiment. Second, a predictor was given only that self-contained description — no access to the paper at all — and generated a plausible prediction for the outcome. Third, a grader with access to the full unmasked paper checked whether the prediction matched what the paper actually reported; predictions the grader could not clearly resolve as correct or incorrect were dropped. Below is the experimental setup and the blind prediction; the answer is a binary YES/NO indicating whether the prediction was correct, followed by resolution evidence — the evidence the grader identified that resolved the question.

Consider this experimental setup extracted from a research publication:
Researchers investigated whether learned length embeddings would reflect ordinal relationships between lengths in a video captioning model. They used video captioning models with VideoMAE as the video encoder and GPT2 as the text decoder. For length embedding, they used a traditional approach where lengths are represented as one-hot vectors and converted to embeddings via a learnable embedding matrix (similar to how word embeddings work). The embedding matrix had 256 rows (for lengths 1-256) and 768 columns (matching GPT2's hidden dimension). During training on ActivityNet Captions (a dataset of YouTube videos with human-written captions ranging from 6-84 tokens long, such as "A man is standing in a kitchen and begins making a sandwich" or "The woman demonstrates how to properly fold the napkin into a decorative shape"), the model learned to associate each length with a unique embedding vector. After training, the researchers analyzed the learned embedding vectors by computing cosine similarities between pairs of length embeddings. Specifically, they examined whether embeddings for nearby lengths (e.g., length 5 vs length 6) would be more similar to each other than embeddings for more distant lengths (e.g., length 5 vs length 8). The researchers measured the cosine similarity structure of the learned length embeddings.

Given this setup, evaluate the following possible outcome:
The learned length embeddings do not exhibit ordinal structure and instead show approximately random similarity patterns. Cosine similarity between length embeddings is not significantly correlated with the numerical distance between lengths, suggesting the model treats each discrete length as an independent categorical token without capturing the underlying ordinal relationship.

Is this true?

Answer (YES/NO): YES